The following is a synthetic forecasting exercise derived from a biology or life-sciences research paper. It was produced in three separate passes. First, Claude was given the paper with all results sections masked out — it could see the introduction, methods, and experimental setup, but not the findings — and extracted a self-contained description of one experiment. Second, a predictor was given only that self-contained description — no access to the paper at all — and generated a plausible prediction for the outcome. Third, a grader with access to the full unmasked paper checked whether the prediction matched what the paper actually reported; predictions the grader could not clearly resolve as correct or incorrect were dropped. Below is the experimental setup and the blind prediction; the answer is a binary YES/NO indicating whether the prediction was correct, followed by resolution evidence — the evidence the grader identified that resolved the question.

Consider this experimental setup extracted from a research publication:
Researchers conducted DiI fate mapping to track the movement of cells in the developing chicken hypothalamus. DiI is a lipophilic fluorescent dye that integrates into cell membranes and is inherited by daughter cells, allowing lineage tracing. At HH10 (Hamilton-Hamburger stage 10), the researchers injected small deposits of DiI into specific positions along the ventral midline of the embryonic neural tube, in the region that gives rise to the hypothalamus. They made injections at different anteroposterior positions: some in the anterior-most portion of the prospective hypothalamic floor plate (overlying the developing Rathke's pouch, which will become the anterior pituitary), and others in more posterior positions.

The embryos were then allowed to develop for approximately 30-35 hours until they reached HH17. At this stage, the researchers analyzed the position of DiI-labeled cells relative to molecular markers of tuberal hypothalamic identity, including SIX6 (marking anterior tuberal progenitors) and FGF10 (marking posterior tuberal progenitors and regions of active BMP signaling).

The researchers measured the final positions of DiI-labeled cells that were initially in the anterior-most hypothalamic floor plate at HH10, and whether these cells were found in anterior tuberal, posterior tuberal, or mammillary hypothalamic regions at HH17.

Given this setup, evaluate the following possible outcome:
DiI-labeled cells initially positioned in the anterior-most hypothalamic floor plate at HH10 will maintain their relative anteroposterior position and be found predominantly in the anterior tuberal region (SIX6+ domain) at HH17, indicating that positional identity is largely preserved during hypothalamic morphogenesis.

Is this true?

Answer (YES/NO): NO